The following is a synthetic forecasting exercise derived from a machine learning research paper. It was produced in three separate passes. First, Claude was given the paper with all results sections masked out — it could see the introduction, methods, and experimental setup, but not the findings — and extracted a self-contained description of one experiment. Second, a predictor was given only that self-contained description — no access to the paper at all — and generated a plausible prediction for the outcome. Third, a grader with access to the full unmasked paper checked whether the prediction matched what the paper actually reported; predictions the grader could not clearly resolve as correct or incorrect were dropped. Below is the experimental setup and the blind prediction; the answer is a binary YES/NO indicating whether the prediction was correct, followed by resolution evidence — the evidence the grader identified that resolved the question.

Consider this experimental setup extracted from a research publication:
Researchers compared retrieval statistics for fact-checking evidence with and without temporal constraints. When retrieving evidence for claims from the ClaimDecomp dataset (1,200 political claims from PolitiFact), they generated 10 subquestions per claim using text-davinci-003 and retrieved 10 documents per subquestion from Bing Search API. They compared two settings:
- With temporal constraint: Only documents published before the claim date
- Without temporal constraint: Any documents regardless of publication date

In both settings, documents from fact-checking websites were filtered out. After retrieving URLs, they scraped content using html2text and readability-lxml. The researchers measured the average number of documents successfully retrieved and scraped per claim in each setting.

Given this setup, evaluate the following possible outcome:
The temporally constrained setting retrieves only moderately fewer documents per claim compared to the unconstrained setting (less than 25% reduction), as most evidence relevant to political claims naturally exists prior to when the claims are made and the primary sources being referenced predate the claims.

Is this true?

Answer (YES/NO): YES